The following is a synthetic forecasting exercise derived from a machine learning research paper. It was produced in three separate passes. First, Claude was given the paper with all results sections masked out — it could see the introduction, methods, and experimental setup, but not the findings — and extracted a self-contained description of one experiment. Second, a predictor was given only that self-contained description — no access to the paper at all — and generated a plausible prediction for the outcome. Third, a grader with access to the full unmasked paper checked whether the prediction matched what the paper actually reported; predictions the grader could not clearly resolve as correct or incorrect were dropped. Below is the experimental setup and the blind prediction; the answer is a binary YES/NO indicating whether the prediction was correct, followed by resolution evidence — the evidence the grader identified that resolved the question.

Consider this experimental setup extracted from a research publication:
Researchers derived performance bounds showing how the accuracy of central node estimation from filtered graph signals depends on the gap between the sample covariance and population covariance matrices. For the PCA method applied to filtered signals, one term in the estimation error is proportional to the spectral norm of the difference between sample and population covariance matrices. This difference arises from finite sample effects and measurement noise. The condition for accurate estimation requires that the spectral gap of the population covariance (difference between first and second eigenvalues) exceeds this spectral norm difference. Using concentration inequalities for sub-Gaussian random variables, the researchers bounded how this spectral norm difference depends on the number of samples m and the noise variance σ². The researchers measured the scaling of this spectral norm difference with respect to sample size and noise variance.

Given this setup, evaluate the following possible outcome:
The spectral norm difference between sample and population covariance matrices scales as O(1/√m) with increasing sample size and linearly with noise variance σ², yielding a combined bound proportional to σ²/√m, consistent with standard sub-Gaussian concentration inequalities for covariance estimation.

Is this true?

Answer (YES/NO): NO